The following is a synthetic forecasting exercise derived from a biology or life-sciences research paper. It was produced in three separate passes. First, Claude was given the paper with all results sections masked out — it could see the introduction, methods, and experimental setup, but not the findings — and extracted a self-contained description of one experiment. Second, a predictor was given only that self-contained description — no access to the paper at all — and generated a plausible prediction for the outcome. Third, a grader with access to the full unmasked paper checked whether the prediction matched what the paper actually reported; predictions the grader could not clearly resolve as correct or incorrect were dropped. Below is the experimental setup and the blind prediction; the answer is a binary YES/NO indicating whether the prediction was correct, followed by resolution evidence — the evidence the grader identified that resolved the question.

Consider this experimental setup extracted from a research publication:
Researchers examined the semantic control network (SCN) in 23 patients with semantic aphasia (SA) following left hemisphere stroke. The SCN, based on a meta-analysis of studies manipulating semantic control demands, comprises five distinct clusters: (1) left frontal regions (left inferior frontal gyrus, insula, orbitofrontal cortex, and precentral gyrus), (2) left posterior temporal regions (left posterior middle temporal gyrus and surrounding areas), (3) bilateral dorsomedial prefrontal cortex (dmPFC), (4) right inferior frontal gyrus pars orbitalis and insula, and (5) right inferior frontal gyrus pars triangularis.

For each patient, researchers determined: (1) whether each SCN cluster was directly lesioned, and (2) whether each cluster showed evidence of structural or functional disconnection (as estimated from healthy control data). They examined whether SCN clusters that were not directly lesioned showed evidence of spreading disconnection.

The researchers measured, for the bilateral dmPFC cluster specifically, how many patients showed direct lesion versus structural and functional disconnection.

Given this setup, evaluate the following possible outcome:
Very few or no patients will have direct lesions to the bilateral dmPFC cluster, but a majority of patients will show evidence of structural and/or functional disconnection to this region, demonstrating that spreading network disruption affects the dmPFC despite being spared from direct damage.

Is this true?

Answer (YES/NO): YES